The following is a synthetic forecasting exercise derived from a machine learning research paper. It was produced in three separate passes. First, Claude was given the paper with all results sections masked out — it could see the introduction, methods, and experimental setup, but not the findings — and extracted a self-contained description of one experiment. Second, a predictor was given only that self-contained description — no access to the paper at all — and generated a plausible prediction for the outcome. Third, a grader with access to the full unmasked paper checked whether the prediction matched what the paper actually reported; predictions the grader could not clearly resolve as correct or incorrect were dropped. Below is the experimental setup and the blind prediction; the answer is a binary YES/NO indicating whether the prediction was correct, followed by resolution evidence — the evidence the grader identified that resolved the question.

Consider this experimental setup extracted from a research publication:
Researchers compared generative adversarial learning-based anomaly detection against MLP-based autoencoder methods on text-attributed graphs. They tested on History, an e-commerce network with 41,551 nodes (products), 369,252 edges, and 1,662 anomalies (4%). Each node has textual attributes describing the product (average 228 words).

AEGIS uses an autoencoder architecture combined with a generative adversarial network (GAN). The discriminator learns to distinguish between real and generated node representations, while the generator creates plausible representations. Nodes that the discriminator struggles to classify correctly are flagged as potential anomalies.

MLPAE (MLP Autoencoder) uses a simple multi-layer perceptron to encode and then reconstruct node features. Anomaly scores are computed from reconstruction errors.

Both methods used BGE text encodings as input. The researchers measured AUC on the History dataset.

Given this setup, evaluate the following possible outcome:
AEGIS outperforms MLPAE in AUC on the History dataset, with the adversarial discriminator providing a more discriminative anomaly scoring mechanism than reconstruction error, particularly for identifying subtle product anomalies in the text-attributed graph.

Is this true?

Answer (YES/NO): YES